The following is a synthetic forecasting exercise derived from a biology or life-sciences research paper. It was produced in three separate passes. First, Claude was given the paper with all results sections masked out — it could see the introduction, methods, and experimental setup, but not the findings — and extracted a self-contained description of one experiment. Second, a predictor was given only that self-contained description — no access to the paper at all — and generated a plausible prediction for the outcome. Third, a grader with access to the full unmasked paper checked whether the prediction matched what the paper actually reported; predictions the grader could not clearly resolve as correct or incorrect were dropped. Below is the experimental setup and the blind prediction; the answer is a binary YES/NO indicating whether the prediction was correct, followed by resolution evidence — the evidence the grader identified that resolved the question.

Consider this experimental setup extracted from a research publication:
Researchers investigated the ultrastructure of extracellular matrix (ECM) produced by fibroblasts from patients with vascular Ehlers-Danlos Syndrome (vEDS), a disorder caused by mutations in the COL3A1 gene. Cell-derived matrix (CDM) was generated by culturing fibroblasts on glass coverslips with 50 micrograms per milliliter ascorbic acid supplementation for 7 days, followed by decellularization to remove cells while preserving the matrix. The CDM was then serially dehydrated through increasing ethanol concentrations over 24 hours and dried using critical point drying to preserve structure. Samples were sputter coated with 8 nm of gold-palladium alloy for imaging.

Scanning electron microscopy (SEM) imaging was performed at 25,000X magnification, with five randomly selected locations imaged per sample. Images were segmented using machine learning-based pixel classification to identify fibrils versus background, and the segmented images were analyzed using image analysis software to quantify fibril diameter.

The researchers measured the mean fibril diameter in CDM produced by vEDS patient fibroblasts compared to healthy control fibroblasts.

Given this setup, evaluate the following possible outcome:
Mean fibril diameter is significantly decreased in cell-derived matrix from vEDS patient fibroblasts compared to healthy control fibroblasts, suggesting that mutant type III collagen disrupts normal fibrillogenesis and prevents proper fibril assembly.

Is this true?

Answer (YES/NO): YES